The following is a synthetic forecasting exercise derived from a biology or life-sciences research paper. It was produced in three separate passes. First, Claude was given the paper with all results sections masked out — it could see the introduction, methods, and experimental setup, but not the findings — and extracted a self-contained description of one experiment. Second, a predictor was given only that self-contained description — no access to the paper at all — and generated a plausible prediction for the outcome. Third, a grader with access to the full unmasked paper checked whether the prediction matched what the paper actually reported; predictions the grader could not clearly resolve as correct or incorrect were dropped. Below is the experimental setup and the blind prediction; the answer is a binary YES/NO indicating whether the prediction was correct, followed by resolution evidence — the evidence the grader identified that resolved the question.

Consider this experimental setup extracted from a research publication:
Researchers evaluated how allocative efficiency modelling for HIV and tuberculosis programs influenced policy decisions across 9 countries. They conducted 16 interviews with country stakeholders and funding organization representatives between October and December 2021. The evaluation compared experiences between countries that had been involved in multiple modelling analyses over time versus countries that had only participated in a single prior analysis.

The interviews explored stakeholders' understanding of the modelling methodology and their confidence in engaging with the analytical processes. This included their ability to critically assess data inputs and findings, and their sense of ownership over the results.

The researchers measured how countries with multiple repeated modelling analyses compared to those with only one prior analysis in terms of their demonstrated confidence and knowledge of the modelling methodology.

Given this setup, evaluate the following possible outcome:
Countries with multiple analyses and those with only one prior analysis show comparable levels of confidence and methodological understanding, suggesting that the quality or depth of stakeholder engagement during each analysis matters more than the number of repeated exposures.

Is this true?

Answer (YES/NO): NO